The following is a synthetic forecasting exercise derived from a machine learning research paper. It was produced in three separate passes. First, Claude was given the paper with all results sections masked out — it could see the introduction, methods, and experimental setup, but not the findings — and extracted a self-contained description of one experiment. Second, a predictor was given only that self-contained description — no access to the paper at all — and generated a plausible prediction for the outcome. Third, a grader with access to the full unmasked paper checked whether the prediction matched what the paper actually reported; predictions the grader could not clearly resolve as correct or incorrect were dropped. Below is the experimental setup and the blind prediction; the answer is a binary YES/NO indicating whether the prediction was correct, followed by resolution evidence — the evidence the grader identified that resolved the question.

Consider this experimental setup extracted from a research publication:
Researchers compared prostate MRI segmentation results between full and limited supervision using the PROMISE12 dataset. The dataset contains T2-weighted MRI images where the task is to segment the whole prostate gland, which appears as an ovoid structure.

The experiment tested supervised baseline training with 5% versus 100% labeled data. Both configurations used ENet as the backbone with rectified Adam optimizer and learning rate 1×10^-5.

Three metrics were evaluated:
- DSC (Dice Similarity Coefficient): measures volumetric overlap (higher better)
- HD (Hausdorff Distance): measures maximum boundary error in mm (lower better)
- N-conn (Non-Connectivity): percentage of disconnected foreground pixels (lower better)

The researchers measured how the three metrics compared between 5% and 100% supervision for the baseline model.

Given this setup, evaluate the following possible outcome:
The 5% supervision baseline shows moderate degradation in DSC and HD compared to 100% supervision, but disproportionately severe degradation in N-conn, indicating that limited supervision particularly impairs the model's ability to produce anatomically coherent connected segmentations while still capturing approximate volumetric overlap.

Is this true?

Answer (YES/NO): NO